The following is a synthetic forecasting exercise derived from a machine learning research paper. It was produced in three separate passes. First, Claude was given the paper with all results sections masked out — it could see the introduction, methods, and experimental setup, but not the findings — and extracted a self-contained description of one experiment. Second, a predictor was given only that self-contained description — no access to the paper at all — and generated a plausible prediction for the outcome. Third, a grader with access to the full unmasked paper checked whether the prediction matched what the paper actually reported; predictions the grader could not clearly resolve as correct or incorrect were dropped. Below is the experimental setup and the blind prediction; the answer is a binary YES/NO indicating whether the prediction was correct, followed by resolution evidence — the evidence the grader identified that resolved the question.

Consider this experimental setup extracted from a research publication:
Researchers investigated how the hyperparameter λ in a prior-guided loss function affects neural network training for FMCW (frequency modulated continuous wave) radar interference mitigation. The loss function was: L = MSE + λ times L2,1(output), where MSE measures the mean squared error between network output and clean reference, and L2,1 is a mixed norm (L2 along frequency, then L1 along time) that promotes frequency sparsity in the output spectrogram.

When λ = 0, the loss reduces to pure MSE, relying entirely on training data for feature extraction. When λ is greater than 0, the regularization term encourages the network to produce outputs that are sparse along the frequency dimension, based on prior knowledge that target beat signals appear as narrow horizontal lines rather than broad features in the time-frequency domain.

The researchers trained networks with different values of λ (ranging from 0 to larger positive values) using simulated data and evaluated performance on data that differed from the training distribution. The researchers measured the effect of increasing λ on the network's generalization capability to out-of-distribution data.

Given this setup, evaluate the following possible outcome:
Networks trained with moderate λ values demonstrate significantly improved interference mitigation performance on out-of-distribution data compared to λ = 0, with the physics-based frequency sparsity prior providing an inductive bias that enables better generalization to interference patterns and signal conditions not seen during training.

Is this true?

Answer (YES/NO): YES